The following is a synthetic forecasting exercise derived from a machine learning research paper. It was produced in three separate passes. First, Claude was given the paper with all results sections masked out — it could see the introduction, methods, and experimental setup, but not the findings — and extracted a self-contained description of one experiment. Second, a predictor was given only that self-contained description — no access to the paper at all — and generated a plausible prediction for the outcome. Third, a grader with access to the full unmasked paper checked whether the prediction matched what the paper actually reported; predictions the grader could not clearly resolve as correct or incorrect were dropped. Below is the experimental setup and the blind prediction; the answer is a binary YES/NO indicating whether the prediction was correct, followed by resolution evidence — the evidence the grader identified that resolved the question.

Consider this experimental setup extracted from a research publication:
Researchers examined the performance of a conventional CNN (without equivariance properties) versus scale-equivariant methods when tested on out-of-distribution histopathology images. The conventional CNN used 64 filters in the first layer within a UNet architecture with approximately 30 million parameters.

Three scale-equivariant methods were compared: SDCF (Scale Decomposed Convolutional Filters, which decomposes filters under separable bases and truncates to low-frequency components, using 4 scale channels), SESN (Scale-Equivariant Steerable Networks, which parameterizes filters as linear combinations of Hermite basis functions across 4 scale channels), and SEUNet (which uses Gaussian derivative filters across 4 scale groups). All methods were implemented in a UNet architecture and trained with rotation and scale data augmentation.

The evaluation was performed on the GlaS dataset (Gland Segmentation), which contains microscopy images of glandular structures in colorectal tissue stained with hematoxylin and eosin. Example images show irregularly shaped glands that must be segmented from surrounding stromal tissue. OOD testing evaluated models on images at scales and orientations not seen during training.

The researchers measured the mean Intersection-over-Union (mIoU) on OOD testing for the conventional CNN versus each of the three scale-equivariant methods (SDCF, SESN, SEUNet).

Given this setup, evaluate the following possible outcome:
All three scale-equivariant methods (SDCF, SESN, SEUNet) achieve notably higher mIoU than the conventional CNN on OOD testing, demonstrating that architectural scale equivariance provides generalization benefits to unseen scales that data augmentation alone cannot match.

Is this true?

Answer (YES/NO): NO